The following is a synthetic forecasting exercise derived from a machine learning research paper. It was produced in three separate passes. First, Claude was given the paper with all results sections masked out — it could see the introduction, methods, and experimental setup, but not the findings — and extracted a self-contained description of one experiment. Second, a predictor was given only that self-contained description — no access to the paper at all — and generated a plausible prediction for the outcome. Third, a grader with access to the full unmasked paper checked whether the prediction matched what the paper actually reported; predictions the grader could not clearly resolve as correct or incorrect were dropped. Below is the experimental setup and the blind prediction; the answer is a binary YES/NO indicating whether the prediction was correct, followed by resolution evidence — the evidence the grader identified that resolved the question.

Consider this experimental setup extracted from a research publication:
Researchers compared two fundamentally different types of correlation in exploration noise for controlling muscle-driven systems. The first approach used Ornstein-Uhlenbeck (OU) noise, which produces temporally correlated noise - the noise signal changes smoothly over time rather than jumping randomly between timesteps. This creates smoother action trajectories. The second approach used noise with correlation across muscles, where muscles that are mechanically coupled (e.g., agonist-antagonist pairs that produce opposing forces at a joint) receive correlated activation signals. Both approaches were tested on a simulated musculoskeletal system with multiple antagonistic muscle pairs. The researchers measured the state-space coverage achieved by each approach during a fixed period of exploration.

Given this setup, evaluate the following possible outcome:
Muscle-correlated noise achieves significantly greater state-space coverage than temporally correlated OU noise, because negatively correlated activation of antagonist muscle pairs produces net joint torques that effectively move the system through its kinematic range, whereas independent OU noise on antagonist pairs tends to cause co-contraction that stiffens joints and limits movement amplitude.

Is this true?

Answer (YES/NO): YES